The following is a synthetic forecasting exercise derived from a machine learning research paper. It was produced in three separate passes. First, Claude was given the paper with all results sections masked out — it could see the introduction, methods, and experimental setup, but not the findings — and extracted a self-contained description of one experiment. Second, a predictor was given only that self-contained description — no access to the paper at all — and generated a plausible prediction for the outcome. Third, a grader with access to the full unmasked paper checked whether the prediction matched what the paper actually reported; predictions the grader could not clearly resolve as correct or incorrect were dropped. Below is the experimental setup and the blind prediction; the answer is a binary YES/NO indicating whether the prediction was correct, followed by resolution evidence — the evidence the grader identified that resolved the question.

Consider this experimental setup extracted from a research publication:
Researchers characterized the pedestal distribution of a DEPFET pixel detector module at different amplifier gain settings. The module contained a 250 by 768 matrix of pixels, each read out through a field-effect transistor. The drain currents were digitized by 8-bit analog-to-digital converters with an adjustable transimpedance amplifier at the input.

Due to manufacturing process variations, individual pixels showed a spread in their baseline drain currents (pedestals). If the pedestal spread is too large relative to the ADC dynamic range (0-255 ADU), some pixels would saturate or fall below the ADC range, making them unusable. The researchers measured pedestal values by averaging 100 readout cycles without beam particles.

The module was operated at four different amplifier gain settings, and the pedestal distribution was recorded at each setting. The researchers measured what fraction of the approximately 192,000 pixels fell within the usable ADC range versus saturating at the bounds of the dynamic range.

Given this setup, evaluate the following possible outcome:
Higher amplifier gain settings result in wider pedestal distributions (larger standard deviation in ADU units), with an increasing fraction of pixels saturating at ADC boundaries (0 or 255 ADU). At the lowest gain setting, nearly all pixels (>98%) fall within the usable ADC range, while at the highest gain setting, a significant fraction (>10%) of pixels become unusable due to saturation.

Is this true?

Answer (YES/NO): NO